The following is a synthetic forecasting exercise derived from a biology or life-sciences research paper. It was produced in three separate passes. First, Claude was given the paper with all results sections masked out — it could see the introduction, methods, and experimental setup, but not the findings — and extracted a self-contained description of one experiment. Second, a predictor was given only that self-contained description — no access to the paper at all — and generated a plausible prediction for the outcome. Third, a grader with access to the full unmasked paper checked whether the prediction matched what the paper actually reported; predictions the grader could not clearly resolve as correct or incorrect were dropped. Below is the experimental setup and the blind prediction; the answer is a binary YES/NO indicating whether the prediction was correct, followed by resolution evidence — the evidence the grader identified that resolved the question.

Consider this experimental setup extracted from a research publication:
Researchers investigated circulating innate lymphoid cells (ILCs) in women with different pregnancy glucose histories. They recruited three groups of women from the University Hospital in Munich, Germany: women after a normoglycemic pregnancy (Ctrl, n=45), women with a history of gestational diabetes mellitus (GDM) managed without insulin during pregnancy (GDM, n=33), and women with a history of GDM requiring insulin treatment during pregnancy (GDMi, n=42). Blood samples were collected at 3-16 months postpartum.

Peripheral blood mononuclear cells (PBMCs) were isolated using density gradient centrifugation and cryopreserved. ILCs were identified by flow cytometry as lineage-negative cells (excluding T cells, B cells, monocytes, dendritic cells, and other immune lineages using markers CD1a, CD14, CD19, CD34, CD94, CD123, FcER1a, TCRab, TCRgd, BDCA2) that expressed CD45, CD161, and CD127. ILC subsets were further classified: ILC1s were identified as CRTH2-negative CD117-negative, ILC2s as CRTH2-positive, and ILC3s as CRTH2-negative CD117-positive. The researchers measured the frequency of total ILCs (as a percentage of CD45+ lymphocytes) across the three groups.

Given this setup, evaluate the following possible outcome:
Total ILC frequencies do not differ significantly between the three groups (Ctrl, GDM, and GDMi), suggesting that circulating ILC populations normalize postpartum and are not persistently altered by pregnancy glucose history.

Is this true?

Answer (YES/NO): NO